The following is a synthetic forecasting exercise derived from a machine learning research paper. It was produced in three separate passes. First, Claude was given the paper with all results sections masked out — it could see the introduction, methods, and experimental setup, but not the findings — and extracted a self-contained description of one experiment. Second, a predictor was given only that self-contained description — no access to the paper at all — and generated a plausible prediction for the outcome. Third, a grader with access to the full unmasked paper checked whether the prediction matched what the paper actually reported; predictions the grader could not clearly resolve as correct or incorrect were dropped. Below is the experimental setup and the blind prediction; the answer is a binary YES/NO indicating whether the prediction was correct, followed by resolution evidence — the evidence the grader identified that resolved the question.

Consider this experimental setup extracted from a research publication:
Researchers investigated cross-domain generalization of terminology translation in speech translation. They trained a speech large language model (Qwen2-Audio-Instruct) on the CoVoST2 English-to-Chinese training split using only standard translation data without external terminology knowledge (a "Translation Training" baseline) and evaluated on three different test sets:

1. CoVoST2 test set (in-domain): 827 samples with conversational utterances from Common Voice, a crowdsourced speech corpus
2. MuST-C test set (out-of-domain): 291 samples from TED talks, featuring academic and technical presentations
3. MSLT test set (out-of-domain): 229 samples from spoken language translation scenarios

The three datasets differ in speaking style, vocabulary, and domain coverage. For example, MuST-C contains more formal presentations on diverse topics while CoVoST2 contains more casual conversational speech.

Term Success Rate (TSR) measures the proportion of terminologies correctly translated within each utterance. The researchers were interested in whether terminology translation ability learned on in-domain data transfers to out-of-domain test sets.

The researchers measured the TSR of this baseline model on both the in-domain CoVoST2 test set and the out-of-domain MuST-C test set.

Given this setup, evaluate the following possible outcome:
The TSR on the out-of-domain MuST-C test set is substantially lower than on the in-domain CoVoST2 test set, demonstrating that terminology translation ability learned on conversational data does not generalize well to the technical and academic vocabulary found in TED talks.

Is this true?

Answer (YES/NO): NO